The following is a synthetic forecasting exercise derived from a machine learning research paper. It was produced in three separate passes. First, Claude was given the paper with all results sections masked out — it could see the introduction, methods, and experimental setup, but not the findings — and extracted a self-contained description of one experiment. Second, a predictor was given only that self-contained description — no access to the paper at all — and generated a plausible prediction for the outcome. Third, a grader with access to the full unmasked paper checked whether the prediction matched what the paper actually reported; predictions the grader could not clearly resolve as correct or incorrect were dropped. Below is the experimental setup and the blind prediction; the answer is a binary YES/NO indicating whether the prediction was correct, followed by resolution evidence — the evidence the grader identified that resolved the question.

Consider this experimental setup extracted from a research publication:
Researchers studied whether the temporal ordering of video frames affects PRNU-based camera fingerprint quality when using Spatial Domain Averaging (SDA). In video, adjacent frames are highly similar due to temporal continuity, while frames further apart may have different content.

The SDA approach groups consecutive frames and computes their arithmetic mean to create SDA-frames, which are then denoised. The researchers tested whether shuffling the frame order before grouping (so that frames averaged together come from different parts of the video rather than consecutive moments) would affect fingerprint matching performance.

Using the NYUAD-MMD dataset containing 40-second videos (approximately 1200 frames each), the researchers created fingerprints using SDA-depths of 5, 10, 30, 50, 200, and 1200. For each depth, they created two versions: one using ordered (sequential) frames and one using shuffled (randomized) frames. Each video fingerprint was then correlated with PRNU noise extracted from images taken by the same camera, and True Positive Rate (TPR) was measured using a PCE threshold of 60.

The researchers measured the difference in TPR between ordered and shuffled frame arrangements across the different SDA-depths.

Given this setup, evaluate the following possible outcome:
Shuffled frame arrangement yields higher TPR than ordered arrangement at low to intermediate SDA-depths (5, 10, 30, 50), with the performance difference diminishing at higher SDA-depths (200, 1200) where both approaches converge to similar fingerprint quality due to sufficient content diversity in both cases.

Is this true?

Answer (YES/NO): NO